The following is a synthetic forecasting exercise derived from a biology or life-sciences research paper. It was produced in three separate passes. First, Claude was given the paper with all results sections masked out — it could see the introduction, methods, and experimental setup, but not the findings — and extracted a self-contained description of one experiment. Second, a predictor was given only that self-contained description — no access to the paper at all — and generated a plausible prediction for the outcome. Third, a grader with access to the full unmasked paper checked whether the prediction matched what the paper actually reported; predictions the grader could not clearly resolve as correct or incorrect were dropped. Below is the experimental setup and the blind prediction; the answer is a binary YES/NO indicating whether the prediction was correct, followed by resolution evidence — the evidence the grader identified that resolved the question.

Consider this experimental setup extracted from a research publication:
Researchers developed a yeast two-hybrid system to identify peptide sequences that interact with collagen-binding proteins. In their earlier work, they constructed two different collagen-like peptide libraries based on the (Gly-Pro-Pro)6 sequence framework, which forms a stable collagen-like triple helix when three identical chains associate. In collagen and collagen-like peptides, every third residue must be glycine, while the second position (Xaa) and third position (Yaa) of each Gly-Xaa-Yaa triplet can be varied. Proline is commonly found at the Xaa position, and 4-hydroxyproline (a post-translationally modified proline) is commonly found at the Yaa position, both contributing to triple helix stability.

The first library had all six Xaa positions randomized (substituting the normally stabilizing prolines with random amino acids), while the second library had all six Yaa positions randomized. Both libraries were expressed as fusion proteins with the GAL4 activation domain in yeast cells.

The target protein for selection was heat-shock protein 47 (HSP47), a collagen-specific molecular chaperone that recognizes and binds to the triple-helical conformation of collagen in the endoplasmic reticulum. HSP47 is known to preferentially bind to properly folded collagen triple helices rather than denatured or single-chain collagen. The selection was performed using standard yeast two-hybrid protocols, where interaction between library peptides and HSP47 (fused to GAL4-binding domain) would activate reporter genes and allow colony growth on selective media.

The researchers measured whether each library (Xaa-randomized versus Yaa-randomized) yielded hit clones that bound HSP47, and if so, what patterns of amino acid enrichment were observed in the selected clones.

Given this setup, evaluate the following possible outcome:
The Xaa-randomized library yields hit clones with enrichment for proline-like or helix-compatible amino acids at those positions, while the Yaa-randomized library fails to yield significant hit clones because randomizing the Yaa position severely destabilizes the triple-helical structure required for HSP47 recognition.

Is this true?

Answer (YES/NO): NO